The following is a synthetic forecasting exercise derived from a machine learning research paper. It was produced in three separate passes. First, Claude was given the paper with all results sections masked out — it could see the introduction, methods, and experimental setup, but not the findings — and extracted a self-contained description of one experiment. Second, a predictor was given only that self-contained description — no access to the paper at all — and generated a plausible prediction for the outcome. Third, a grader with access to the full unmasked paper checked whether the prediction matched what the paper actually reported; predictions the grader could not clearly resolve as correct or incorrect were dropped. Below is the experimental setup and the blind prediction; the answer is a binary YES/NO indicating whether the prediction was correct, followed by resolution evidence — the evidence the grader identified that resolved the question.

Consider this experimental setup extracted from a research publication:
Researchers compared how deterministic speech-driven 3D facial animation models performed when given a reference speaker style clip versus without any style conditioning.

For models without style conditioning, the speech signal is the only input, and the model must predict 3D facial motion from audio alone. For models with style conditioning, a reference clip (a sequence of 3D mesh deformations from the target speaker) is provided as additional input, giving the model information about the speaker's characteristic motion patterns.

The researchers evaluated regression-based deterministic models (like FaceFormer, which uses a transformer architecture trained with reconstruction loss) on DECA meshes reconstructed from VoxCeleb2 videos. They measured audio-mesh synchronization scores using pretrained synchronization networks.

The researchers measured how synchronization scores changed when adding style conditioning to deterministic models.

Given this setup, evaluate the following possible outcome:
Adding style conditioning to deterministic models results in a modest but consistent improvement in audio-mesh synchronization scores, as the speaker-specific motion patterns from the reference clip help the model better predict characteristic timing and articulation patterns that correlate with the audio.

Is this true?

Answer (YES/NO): NO